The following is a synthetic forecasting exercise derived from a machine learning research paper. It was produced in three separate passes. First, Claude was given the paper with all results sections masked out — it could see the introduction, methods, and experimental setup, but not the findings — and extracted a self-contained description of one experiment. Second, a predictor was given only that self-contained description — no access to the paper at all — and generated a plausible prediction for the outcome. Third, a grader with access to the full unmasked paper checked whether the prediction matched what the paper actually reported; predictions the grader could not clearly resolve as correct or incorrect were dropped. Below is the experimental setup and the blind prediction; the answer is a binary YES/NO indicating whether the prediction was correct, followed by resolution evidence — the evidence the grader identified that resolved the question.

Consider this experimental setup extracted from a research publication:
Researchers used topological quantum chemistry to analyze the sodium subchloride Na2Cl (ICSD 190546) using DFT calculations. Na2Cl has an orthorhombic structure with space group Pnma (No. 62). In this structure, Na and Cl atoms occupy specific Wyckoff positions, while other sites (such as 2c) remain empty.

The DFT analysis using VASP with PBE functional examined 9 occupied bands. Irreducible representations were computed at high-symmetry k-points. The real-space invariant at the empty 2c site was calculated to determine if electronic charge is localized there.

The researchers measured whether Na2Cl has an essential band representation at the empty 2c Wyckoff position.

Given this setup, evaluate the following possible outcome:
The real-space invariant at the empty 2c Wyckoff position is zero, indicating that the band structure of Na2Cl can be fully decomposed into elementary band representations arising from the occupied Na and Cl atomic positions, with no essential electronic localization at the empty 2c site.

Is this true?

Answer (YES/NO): NO